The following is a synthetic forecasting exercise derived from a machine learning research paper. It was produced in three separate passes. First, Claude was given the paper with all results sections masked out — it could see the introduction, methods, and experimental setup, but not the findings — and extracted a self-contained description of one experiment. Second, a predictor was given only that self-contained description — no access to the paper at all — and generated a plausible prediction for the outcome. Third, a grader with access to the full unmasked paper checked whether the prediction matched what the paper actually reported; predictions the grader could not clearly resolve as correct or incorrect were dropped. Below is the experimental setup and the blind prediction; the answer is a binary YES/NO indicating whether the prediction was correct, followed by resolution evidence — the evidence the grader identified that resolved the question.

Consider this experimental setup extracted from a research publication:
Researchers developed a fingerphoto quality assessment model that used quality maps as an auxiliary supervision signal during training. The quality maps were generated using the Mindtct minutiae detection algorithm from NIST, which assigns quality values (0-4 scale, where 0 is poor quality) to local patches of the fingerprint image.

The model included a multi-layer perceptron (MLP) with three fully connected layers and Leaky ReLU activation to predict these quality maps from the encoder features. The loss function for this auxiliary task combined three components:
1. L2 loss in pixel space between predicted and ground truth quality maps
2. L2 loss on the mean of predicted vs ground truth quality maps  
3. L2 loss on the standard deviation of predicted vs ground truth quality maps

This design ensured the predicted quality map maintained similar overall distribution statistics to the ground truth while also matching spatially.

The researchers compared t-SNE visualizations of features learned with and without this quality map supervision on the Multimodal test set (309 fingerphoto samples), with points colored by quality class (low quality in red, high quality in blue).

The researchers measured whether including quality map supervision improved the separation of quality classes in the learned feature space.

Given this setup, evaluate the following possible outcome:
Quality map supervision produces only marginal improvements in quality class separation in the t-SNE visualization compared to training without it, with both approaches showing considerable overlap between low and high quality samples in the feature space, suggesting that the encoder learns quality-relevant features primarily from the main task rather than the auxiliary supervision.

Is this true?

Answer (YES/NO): NO